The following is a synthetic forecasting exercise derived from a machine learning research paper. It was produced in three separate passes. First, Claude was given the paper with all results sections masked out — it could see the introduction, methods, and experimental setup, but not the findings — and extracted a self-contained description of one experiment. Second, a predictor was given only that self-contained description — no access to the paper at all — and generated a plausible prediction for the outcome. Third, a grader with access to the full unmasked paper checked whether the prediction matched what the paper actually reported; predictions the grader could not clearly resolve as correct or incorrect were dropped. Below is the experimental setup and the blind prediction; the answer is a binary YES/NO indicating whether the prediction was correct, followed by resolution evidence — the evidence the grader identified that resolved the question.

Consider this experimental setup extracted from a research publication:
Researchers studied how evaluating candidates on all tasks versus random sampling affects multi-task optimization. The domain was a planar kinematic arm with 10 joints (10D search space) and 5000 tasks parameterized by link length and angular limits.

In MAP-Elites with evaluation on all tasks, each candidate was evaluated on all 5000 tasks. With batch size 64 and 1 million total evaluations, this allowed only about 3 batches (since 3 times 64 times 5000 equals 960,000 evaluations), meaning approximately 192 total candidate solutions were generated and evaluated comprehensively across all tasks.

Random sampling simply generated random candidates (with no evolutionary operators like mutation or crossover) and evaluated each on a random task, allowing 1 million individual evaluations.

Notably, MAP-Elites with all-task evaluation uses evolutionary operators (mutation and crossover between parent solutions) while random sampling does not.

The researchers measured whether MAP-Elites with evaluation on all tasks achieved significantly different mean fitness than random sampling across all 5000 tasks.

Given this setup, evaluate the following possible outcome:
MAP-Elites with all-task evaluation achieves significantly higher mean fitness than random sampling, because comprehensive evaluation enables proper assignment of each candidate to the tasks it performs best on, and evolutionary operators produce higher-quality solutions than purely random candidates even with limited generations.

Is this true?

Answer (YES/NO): NO